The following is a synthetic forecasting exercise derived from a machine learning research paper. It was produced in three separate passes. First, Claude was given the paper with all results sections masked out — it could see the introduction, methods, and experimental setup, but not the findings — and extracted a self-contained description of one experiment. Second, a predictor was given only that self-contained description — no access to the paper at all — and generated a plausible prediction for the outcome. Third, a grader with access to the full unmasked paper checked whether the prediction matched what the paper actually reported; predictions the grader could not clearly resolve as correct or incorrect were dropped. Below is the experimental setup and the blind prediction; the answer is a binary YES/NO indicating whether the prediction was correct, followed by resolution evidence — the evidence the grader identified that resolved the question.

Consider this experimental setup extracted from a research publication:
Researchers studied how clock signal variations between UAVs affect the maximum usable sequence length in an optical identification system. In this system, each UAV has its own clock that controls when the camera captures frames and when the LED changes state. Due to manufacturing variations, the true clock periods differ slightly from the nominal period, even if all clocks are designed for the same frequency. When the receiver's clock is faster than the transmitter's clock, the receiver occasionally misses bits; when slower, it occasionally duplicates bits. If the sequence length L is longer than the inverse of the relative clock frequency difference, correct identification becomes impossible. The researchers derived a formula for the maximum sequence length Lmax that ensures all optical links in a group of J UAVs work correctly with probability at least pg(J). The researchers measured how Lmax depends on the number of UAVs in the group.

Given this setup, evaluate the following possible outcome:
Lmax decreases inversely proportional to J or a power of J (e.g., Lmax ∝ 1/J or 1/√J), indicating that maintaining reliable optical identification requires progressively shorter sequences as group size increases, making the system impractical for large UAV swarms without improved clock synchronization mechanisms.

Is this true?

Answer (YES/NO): YES